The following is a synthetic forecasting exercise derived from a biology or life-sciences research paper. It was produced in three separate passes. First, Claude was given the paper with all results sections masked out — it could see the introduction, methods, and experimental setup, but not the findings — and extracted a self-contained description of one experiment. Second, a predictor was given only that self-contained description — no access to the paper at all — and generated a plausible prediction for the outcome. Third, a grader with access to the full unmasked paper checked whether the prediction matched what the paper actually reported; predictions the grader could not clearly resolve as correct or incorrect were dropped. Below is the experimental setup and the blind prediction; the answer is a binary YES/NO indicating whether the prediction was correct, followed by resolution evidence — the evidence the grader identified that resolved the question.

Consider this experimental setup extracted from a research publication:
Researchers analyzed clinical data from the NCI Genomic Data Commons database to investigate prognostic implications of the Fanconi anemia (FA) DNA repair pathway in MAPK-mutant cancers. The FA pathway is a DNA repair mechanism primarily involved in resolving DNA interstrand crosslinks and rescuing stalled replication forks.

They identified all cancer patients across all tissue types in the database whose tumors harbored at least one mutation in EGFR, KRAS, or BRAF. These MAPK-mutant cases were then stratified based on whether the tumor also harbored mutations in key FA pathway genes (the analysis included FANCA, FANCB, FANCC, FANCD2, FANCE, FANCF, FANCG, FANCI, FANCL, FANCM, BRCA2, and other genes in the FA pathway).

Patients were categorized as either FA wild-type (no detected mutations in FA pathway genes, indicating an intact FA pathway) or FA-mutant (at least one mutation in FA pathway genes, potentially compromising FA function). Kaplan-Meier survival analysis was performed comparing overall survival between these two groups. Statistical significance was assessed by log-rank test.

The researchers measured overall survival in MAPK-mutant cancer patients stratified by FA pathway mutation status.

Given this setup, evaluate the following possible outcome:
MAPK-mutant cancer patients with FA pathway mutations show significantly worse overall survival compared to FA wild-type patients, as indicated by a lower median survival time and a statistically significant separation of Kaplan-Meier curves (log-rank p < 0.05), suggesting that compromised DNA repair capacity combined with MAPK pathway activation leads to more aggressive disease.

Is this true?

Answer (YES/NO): NO